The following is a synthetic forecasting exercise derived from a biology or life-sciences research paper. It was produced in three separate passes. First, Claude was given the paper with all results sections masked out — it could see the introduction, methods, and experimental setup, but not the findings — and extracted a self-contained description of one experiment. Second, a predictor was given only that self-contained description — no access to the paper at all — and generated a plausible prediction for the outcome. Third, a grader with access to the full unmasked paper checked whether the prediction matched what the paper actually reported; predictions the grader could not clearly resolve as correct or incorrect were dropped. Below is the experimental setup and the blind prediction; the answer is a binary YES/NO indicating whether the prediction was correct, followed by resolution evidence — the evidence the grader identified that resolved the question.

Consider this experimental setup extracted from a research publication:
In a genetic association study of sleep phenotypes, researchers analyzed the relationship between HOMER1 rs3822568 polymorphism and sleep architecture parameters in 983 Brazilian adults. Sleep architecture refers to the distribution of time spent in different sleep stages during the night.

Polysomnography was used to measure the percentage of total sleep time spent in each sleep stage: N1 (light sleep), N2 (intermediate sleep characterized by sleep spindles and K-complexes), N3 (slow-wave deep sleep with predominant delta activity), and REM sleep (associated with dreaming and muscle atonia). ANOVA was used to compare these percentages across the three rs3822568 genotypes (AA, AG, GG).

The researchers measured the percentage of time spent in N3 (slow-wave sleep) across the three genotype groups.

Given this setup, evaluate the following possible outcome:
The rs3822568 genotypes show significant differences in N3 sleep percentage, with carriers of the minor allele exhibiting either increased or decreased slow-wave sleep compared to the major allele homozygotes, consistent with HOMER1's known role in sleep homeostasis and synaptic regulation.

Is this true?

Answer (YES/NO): NO